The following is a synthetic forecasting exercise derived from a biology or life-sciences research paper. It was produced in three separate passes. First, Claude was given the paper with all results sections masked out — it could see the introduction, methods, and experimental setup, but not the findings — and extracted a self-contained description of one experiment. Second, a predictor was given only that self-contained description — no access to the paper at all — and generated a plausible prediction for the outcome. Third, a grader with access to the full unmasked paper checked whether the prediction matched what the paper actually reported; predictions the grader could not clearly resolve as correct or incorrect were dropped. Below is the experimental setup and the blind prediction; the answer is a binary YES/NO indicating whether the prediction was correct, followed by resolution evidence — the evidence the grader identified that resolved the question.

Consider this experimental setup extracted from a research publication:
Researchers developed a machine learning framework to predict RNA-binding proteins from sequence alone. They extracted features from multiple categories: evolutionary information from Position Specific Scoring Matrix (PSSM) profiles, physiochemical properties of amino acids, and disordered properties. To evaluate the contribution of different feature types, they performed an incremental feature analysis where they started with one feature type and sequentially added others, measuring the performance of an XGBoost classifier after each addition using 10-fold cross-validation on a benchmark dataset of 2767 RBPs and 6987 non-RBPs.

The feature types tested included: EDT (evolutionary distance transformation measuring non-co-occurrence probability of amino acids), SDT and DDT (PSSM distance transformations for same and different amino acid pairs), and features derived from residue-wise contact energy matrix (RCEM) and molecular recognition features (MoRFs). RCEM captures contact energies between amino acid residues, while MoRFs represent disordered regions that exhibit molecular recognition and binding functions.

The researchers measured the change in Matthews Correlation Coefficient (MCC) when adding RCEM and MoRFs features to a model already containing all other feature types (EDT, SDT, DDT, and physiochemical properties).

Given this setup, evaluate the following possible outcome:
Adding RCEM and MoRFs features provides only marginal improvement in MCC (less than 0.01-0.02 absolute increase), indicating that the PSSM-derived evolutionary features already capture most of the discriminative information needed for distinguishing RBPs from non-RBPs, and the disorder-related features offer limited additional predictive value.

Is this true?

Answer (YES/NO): YES